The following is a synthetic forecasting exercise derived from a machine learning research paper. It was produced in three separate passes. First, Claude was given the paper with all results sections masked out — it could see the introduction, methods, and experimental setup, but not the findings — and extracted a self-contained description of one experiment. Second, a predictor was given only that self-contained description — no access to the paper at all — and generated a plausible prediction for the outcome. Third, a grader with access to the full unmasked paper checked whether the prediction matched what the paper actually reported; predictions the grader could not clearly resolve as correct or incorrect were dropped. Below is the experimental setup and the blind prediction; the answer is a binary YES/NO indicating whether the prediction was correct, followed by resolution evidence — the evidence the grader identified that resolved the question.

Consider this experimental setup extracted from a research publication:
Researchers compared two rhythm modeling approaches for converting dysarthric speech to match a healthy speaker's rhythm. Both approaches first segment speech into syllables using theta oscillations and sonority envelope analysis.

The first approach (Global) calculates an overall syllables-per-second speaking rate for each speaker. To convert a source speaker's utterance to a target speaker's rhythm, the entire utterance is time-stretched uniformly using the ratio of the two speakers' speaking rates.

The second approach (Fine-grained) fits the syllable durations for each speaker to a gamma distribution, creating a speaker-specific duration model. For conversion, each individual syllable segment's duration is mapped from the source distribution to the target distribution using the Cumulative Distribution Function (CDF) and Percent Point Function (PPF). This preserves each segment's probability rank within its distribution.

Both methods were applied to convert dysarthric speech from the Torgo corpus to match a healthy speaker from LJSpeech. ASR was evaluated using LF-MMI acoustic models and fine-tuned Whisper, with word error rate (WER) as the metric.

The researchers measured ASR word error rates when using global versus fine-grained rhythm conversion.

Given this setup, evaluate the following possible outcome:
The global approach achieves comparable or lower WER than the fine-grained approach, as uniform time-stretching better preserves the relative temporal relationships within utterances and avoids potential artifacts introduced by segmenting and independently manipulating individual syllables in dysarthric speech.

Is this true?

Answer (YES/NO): YES